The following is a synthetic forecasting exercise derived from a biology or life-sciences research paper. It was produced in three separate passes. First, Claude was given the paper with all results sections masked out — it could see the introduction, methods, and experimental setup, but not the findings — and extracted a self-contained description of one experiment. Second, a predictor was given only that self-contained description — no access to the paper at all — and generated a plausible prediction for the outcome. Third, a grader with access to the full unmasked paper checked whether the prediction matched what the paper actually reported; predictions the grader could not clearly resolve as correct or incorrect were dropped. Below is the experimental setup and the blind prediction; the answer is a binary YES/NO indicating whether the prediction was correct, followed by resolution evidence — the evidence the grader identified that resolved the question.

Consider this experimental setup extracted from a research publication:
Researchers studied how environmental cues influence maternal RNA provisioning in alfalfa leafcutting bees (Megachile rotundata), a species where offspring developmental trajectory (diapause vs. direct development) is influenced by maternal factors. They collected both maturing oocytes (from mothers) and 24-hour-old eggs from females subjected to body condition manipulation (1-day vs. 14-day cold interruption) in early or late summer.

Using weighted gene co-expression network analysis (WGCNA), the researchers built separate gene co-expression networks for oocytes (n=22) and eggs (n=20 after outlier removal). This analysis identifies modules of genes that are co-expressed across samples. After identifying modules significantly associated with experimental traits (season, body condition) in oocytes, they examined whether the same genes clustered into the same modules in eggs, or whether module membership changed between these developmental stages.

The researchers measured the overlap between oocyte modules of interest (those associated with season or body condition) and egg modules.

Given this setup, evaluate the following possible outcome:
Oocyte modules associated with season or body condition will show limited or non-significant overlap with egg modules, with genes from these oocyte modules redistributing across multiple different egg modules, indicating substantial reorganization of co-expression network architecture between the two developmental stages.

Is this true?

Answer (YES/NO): NO